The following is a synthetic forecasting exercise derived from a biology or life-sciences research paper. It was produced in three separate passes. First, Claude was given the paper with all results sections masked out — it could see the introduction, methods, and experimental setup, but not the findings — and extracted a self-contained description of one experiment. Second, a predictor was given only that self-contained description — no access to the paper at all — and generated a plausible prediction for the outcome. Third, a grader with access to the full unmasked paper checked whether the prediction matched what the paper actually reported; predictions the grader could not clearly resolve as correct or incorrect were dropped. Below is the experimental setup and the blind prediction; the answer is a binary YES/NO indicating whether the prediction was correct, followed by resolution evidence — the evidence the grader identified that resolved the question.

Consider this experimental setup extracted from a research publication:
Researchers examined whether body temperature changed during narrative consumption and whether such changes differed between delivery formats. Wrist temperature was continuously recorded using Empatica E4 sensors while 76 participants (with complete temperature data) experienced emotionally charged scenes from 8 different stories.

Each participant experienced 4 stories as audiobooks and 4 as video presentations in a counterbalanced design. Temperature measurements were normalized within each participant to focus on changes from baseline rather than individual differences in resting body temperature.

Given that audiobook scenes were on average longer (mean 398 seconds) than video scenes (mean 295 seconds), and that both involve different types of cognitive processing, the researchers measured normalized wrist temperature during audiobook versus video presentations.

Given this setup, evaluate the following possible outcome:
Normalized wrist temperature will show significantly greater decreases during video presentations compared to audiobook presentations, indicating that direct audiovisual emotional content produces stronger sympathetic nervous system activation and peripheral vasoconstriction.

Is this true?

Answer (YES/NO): NO